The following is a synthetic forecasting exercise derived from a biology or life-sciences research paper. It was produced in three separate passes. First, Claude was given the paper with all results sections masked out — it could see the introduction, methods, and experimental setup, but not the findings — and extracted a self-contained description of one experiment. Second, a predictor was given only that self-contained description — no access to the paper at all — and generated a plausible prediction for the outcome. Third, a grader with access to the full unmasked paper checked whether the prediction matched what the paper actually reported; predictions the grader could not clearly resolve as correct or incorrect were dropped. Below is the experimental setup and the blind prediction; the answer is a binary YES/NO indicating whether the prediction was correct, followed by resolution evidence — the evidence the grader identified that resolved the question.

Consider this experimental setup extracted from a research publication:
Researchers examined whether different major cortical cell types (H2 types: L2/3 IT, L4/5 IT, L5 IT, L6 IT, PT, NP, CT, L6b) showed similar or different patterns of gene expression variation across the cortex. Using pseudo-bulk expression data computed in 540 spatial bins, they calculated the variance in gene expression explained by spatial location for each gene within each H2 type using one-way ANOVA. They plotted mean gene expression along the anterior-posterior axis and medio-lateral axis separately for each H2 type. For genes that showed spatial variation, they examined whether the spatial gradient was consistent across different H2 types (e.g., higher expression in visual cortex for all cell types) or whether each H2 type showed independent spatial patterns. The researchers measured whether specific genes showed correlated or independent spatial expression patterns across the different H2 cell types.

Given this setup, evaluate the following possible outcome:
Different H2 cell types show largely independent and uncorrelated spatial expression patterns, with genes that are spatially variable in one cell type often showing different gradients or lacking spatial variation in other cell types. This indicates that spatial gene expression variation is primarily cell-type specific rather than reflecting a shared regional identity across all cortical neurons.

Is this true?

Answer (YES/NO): NO